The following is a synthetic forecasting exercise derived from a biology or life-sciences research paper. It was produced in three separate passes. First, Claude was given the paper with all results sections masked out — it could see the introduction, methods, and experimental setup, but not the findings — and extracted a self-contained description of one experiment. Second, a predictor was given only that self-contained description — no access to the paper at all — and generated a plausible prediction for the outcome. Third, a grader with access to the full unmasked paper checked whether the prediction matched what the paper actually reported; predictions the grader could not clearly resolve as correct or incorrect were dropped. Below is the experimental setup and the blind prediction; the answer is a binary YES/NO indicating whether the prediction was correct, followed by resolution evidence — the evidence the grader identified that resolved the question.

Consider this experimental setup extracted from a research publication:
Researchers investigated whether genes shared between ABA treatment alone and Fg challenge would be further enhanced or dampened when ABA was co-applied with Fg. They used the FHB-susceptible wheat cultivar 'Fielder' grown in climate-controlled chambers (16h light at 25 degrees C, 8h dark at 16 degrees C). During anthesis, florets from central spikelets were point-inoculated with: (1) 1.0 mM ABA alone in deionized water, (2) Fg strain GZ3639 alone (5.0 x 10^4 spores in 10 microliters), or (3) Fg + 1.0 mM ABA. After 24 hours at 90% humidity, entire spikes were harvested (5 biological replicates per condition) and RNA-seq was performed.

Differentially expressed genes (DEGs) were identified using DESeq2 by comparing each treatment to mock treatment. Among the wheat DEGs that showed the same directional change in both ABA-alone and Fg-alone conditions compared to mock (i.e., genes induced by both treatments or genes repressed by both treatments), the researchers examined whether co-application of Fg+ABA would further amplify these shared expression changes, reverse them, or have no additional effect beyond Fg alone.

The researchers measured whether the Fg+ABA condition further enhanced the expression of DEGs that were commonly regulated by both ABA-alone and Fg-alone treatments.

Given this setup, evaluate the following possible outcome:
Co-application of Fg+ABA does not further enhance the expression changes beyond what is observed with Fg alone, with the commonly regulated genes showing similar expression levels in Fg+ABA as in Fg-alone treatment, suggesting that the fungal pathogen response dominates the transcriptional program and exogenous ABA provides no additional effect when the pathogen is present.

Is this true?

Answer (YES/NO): NO